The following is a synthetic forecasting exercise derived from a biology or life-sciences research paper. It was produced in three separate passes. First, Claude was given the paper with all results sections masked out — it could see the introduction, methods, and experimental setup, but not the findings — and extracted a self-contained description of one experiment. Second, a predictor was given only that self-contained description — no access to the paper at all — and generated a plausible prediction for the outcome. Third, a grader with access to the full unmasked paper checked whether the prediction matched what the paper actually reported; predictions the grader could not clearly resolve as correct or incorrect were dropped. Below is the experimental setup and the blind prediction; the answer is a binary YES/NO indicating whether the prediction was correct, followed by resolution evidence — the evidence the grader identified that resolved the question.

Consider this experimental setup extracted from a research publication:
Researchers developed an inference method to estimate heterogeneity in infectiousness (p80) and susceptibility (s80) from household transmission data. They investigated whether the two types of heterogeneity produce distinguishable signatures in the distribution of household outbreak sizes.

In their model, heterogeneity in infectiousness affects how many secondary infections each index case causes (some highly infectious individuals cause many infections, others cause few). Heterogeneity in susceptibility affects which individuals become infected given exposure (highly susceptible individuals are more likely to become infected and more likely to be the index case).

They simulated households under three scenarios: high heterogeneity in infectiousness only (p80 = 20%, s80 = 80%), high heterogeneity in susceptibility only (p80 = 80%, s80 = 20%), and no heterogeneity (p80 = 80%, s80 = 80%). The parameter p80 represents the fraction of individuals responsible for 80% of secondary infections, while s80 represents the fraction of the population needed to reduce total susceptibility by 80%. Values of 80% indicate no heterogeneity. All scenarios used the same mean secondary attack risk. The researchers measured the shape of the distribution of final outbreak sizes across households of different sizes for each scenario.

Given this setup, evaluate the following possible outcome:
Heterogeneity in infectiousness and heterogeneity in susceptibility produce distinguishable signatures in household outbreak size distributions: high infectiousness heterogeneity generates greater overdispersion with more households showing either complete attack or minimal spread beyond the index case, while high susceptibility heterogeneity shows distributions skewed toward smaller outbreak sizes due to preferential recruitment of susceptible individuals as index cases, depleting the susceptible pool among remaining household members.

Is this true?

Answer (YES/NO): NO